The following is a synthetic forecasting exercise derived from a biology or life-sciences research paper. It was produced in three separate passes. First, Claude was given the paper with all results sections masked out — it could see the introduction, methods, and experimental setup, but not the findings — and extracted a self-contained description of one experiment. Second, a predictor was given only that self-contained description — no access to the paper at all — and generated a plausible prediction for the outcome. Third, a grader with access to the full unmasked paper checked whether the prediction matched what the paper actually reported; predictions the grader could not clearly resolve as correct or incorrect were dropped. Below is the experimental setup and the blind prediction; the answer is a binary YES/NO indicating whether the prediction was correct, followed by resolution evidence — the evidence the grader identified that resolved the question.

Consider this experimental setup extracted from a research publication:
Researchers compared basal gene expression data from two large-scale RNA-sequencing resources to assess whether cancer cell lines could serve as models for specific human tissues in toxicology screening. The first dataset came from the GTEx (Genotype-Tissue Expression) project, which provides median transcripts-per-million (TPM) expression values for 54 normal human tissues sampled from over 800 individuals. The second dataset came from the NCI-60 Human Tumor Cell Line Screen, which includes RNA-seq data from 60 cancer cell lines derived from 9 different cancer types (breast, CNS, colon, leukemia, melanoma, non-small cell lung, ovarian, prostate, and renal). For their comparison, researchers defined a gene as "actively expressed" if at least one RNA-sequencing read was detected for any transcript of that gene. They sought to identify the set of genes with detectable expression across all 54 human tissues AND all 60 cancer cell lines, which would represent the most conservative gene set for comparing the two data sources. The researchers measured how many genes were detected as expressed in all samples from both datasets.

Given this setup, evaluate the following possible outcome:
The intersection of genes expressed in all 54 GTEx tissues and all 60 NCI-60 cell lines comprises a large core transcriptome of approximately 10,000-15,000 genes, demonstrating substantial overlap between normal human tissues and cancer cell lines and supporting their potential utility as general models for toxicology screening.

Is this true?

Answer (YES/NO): NO